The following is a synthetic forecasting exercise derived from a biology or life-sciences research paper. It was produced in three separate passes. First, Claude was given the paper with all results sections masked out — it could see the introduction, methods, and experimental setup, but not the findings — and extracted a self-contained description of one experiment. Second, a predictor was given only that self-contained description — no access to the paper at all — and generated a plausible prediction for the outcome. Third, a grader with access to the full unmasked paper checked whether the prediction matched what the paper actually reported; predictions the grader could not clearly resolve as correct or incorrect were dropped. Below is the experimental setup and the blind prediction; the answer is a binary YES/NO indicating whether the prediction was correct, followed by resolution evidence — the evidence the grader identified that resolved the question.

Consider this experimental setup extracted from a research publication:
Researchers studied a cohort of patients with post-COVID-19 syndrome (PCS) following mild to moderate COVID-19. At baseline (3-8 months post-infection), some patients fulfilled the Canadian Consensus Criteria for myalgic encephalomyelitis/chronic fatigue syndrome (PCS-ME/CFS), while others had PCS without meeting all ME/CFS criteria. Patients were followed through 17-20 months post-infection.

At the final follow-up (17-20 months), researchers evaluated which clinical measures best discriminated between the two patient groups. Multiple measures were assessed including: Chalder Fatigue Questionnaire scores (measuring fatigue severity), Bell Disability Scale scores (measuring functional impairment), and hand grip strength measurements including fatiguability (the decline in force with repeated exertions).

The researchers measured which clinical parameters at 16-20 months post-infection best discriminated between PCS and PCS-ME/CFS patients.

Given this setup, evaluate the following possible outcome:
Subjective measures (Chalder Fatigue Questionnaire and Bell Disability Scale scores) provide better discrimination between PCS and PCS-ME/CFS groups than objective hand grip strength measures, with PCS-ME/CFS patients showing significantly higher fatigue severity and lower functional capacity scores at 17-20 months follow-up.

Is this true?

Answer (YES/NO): NO